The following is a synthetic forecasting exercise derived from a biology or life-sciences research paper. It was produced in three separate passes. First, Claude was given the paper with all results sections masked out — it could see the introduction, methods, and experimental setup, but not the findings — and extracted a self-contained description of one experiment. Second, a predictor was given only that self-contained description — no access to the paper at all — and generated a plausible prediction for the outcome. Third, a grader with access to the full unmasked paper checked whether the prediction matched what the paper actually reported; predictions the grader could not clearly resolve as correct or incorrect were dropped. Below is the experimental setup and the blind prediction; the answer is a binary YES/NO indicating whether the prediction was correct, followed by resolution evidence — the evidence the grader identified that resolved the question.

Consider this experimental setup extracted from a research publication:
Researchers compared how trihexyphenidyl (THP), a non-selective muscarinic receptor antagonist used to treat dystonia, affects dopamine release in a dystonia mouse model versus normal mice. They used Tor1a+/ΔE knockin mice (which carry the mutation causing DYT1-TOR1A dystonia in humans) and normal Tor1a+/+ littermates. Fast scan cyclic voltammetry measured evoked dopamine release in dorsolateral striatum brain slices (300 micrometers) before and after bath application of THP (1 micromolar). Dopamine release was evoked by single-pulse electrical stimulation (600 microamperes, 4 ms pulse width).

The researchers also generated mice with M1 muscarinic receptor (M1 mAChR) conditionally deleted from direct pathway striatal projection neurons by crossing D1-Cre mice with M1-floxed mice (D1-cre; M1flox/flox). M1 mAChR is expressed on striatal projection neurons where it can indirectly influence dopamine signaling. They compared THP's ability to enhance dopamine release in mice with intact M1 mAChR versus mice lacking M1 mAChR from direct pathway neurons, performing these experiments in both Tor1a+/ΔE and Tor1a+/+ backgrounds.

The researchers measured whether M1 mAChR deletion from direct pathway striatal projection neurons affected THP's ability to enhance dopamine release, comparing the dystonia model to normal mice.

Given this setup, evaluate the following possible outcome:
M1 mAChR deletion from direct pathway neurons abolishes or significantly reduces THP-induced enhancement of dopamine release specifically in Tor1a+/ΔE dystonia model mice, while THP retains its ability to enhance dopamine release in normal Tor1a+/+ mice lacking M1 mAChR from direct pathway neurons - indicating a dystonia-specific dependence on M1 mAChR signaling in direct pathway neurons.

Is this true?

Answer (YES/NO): NO